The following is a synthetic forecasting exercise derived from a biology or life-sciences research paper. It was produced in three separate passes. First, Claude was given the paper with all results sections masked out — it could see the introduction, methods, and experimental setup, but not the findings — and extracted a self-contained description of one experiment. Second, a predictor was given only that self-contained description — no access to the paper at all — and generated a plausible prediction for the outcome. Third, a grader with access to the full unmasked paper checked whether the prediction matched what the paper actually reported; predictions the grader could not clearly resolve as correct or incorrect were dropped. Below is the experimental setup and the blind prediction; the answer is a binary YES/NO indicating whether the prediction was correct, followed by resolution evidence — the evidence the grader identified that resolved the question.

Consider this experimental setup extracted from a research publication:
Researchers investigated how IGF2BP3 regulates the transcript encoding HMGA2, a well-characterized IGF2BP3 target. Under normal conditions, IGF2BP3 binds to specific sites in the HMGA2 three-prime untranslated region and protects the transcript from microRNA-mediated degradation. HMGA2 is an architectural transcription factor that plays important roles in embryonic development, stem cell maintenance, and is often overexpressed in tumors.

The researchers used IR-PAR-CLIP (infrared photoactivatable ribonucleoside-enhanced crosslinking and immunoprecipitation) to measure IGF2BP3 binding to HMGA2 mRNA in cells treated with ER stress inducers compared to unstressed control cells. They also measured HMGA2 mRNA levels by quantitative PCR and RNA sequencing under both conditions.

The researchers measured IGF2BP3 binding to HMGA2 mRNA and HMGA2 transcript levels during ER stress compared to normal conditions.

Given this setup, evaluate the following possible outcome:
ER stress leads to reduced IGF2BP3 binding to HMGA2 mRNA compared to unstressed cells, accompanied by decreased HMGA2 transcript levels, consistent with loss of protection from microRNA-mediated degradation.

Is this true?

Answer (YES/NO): YES